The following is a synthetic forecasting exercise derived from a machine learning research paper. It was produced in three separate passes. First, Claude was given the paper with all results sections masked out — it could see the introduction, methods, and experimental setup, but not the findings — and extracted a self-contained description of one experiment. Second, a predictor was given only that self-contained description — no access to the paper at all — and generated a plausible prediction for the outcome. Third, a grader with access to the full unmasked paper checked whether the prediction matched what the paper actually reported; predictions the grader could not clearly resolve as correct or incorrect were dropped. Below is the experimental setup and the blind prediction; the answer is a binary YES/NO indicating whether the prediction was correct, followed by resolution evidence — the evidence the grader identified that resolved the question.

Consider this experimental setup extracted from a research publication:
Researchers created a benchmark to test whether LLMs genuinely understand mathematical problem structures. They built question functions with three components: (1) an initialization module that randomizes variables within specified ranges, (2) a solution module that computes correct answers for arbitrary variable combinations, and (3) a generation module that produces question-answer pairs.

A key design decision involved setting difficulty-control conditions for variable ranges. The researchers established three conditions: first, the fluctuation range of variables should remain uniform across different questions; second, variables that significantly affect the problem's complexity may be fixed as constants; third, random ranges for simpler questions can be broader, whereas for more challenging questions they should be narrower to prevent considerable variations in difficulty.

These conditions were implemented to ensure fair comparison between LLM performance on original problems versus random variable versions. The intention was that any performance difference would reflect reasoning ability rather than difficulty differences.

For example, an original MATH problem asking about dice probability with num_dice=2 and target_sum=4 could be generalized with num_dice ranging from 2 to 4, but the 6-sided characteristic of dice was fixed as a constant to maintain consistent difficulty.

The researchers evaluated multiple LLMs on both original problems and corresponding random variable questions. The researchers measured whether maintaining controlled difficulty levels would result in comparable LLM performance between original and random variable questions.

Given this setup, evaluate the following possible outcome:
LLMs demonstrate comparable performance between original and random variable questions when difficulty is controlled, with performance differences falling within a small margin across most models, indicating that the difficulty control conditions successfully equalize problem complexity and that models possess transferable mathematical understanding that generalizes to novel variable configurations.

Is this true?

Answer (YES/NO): NO